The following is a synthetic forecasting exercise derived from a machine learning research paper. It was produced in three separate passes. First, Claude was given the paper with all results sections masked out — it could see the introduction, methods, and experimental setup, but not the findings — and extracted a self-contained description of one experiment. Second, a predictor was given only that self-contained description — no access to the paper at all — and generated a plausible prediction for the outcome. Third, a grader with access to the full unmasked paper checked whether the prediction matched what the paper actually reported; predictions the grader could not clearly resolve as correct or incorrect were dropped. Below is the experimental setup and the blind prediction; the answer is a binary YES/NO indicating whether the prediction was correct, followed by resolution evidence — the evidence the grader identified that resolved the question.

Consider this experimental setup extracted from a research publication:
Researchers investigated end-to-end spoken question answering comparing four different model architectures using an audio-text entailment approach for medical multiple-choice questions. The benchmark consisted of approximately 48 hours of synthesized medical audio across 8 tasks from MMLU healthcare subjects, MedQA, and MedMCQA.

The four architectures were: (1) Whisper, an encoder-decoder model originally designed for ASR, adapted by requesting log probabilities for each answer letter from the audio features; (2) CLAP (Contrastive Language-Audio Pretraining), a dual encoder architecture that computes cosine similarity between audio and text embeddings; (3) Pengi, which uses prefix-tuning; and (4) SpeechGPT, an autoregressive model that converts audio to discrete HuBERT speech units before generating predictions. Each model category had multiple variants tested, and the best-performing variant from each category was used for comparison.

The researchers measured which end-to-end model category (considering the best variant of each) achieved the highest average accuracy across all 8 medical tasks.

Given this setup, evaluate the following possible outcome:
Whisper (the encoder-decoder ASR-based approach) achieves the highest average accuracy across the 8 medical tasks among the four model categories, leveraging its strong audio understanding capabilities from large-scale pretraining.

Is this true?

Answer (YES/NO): NO